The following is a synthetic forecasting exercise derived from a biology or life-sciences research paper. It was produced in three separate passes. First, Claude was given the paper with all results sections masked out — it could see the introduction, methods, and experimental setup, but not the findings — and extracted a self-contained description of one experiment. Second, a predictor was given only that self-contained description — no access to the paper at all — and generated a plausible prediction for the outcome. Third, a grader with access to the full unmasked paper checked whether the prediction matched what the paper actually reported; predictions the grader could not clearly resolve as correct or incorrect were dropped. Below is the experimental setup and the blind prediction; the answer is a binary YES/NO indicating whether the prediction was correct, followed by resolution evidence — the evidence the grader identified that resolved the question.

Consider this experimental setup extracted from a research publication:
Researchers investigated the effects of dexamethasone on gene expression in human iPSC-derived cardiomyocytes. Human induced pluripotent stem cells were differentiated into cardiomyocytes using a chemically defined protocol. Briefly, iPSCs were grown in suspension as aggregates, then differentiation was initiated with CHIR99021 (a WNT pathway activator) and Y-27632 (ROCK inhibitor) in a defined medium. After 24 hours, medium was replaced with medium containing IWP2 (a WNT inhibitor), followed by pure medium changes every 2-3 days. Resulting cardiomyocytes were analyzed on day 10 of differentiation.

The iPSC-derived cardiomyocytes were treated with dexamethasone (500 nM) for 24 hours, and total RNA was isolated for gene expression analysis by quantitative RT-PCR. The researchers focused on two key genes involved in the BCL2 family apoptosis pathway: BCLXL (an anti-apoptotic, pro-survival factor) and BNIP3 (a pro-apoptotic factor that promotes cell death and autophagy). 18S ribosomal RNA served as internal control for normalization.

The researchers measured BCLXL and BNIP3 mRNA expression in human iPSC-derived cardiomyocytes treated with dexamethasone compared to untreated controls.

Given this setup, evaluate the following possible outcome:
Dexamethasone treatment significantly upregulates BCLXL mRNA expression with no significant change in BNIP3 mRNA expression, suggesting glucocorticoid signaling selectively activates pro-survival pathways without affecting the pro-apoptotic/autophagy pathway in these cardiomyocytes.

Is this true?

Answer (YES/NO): YES